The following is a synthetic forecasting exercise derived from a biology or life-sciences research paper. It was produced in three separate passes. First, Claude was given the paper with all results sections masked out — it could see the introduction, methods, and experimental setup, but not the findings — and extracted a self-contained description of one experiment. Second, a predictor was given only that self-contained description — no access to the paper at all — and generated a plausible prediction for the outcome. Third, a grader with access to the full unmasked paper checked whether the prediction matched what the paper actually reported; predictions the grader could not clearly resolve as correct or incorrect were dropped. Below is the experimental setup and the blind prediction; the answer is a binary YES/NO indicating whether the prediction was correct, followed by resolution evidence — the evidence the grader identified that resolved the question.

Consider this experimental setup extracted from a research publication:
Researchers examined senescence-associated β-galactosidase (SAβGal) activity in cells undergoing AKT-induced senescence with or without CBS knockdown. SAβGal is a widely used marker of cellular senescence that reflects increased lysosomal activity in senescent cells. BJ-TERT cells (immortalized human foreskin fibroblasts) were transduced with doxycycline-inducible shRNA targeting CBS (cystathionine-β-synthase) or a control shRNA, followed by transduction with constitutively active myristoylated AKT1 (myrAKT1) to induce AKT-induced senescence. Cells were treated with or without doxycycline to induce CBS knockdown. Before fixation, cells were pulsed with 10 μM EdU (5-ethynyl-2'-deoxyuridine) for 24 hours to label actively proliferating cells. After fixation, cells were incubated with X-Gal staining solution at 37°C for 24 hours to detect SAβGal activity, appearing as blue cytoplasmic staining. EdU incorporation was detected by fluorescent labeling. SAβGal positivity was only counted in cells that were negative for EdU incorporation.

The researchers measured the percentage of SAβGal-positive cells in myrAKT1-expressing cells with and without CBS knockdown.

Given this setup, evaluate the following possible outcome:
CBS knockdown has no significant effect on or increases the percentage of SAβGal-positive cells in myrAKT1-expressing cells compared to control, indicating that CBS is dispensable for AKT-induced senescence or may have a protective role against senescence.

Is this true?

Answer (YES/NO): NO